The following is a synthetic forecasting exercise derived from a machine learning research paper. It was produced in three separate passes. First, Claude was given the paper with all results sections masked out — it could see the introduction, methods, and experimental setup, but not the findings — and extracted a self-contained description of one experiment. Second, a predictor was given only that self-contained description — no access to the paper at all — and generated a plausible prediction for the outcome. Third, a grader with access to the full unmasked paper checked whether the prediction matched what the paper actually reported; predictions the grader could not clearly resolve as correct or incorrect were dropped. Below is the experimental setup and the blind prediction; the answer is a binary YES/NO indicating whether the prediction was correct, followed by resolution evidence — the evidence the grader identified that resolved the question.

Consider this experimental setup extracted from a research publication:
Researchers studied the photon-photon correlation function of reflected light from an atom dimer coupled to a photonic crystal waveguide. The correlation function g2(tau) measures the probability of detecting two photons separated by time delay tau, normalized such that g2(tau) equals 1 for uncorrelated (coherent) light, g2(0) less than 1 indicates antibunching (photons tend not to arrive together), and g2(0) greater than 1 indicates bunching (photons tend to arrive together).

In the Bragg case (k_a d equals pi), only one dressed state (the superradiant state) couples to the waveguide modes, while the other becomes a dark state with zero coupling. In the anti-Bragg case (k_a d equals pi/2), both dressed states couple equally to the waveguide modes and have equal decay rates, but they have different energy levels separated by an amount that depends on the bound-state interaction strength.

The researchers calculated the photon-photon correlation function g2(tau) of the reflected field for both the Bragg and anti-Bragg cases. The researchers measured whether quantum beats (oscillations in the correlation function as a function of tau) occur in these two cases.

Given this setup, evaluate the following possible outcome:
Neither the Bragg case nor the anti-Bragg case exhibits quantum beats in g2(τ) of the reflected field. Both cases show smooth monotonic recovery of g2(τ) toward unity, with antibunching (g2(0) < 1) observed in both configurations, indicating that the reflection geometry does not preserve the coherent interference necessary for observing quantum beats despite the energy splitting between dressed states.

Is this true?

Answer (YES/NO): NO